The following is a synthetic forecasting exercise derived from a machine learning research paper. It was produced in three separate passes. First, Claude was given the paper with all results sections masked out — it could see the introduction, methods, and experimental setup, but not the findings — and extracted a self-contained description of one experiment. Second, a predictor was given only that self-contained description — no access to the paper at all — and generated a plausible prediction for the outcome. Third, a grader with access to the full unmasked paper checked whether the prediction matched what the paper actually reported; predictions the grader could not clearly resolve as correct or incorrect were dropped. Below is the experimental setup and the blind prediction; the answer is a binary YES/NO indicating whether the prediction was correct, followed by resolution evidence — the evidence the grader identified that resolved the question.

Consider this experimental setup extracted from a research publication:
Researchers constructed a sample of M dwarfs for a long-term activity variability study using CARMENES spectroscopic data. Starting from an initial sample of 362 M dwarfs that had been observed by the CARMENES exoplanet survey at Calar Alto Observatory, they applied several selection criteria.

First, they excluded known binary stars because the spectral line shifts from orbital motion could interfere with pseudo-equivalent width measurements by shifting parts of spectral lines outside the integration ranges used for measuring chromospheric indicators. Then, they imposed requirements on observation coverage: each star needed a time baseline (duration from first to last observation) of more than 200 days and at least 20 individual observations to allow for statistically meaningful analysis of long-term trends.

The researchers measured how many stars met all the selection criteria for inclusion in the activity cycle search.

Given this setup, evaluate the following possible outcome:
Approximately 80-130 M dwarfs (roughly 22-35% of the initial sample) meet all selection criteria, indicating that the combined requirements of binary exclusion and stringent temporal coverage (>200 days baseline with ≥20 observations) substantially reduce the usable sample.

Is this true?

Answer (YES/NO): NO